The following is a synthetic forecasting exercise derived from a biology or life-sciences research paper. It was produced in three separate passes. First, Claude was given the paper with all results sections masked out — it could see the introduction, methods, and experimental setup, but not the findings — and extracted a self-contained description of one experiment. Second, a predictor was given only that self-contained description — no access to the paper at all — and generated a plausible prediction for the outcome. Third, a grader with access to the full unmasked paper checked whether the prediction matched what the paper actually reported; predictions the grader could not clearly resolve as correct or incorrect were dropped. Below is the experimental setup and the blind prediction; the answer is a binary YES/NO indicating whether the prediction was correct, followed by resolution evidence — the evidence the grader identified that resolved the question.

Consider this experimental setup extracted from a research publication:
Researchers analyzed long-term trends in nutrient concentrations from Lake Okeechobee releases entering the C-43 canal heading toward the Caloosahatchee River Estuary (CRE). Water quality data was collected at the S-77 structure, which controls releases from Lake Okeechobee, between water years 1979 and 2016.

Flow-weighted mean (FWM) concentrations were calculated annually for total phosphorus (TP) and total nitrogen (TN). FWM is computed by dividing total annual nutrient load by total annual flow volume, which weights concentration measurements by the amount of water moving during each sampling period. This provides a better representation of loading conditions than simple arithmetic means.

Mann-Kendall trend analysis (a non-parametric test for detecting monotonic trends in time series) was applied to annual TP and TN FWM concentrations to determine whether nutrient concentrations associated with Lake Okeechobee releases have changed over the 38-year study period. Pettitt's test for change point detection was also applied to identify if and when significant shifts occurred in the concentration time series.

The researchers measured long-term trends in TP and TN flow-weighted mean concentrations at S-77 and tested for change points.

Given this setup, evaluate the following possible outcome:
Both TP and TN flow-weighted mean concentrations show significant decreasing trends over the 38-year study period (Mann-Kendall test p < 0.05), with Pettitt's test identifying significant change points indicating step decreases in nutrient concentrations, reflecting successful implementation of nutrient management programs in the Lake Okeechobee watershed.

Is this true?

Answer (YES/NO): NO